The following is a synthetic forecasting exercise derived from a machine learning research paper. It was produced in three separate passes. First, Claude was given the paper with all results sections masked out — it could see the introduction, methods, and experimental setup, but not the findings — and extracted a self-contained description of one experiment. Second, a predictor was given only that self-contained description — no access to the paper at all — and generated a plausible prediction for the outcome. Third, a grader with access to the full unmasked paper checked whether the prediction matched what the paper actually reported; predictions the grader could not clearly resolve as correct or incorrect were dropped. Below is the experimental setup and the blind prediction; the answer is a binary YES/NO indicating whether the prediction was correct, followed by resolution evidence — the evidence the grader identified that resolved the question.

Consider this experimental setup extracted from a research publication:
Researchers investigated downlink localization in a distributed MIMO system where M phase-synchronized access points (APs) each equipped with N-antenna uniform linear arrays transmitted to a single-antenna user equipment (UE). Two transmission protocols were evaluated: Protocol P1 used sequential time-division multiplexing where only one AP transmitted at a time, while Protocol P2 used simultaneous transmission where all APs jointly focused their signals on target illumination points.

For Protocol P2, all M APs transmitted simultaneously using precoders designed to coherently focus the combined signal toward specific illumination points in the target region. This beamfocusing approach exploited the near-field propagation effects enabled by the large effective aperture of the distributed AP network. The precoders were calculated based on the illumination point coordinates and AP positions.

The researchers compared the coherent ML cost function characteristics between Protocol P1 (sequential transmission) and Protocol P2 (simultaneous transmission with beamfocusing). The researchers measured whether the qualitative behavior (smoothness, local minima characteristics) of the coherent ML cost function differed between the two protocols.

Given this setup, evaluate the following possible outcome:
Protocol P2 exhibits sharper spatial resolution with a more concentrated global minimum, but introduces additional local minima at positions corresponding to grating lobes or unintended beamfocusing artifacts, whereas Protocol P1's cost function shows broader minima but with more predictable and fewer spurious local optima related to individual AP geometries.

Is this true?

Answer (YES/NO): NO